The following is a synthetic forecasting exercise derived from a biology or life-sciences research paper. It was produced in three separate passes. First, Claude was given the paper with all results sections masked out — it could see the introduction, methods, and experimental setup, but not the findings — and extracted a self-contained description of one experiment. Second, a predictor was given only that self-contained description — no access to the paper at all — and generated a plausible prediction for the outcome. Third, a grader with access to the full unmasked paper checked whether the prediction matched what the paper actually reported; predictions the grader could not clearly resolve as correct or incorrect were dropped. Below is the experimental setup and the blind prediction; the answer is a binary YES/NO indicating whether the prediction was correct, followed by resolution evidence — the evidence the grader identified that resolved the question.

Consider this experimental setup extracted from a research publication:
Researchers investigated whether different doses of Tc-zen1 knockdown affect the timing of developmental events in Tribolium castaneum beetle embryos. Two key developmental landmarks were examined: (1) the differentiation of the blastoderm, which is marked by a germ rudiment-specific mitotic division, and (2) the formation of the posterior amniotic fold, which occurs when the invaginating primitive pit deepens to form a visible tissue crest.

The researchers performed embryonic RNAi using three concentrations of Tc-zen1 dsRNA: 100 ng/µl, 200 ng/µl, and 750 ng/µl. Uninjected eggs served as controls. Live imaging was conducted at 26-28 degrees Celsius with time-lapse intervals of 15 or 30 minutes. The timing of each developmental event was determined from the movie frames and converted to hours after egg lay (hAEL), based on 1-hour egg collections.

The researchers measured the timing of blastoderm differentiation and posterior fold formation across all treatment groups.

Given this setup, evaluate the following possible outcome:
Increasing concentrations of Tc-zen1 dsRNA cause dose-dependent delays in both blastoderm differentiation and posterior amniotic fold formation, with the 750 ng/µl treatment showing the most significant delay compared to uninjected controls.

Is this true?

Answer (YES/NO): NO